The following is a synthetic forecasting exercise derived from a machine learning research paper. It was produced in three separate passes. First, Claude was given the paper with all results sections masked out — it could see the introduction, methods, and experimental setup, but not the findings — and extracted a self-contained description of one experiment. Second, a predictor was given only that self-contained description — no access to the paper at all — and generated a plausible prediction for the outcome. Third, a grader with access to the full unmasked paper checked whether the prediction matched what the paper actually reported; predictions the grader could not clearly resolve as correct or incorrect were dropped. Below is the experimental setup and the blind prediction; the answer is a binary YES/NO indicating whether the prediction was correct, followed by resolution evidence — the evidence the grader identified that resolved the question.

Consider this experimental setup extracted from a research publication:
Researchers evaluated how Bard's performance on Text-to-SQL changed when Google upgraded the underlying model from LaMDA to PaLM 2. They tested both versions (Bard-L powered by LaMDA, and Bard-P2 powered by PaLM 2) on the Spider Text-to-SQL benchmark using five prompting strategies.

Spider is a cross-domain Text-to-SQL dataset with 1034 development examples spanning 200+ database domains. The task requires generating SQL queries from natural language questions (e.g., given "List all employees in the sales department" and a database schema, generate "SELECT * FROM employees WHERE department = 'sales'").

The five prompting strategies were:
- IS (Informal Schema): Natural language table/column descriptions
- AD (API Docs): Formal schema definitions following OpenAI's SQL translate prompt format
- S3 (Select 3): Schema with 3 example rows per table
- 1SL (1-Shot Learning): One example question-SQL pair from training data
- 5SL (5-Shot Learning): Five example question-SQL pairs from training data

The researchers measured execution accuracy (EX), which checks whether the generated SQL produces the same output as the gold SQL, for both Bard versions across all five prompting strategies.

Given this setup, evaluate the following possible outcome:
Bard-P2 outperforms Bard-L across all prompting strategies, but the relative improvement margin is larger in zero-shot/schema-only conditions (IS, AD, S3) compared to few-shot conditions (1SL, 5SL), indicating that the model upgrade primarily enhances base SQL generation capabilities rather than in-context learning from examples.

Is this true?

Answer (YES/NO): NO